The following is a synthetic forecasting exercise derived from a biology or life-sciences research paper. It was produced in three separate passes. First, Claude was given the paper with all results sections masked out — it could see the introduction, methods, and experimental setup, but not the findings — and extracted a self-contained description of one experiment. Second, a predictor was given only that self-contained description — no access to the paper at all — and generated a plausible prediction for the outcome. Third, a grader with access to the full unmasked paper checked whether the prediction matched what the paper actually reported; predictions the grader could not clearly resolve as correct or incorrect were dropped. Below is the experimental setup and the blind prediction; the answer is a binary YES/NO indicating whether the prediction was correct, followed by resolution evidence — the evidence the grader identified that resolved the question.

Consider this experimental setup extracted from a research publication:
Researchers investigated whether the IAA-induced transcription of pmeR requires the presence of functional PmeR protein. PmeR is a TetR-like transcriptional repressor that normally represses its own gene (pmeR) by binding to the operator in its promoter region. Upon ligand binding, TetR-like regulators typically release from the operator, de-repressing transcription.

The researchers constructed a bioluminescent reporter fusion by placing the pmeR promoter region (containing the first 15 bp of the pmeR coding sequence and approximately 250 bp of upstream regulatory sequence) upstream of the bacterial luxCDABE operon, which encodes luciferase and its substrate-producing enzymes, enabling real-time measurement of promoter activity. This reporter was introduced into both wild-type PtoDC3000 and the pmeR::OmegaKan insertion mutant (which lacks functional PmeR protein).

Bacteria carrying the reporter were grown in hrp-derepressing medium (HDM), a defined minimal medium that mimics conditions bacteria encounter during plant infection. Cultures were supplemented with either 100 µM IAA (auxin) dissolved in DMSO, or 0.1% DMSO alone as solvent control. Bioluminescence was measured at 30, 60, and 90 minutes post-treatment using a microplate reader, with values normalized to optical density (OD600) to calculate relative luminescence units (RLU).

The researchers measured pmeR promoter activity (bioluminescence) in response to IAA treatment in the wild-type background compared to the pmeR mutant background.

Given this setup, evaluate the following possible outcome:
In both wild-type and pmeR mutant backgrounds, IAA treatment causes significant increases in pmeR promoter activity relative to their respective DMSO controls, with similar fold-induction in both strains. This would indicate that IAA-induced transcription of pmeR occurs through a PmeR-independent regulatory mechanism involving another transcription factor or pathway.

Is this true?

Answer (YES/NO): NO